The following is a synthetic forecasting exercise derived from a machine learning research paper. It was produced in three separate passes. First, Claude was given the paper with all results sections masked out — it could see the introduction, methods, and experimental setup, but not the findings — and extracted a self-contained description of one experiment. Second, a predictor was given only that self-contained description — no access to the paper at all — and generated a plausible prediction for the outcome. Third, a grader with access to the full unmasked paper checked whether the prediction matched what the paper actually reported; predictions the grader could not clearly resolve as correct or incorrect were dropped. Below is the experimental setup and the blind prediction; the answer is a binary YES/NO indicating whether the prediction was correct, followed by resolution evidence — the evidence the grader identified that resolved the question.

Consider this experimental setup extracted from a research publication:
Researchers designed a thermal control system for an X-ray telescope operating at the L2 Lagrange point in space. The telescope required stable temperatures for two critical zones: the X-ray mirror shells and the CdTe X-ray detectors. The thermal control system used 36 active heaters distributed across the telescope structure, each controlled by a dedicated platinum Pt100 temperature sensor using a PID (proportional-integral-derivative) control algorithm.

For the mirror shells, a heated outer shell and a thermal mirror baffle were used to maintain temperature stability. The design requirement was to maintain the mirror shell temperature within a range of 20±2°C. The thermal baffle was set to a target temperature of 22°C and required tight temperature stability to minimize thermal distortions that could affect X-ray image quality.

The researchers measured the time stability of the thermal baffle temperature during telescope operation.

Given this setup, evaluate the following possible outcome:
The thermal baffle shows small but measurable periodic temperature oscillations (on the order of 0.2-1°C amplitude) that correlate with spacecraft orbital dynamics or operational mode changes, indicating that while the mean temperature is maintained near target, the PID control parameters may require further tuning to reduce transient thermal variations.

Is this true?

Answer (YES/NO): NO